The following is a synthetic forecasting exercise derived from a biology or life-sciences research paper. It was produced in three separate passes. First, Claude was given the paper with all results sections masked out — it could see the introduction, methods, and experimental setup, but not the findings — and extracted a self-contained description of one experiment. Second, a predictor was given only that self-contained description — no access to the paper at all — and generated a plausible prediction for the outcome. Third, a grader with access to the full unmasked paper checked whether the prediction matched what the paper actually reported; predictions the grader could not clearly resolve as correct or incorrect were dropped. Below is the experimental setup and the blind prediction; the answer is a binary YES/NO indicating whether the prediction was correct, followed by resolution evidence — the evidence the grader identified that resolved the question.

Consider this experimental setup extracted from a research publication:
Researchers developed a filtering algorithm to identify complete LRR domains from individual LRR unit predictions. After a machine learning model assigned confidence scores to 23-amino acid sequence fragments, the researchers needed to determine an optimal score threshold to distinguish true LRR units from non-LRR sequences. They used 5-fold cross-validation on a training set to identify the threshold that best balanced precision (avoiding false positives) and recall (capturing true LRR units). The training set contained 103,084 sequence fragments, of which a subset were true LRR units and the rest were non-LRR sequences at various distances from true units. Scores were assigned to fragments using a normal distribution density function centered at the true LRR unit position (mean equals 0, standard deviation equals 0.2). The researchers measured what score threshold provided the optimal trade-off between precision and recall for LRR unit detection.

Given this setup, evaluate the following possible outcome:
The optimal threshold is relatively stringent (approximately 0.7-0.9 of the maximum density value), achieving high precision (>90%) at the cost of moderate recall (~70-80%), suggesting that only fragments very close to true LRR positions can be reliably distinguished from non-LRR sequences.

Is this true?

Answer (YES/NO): NO